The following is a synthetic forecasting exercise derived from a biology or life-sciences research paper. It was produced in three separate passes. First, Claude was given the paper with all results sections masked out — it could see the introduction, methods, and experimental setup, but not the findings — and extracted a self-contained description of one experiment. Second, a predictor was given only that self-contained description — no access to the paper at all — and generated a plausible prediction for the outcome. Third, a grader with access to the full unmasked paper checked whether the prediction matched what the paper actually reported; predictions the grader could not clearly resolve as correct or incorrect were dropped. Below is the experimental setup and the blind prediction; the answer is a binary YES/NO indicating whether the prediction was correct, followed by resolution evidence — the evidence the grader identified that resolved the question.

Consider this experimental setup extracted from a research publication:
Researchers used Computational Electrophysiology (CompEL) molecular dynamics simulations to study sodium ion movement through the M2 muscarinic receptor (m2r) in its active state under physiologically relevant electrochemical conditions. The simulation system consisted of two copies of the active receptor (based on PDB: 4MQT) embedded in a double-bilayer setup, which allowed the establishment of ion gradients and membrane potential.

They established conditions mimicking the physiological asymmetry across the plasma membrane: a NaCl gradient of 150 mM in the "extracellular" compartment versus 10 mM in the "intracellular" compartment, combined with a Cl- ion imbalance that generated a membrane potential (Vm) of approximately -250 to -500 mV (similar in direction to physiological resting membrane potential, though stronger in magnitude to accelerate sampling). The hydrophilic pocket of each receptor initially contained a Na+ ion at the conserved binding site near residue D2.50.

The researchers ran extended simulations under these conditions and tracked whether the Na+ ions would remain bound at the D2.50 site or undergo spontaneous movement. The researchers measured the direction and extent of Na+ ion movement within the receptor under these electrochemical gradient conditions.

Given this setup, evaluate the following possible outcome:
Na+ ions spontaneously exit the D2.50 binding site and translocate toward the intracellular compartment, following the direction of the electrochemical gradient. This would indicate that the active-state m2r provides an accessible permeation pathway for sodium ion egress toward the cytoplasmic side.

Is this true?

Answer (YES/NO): YES